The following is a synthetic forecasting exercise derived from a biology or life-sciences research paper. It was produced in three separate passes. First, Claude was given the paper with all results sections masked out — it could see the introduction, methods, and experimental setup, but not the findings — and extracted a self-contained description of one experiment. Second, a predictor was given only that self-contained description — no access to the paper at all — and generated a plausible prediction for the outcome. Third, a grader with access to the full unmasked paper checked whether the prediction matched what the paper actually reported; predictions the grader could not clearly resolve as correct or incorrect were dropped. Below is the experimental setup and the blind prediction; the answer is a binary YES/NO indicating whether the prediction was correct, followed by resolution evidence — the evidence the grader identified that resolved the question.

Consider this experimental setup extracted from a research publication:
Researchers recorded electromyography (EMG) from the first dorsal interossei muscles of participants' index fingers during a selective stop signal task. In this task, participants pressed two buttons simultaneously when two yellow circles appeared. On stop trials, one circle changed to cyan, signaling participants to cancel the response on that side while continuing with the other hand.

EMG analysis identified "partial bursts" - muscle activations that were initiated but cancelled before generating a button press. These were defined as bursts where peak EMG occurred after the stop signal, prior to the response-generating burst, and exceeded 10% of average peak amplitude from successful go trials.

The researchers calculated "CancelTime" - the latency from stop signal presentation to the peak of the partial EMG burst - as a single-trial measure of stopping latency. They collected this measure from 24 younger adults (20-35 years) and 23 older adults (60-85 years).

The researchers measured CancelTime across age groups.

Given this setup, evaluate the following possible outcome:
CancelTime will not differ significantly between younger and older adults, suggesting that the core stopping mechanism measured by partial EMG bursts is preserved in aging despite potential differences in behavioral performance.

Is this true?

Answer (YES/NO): NO